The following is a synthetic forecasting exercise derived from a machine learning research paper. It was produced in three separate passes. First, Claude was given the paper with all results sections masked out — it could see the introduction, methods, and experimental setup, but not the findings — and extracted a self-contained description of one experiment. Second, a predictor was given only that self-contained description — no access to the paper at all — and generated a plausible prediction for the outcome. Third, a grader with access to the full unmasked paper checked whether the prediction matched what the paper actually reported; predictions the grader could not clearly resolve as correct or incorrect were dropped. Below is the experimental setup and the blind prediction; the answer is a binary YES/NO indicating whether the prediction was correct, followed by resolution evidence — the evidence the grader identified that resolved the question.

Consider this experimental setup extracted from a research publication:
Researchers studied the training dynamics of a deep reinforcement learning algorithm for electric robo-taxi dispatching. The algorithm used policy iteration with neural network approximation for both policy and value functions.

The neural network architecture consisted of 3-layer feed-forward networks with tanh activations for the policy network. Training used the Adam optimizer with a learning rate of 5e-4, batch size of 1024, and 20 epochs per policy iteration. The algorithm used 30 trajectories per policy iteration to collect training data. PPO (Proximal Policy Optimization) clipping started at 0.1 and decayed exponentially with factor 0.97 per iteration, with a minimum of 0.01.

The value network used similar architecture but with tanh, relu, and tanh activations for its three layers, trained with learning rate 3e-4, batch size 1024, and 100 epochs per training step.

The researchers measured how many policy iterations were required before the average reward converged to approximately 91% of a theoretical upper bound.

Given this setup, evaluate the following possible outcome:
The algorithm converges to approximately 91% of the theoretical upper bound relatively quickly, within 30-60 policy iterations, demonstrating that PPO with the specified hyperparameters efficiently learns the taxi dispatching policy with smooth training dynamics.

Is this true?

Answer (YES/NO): NO